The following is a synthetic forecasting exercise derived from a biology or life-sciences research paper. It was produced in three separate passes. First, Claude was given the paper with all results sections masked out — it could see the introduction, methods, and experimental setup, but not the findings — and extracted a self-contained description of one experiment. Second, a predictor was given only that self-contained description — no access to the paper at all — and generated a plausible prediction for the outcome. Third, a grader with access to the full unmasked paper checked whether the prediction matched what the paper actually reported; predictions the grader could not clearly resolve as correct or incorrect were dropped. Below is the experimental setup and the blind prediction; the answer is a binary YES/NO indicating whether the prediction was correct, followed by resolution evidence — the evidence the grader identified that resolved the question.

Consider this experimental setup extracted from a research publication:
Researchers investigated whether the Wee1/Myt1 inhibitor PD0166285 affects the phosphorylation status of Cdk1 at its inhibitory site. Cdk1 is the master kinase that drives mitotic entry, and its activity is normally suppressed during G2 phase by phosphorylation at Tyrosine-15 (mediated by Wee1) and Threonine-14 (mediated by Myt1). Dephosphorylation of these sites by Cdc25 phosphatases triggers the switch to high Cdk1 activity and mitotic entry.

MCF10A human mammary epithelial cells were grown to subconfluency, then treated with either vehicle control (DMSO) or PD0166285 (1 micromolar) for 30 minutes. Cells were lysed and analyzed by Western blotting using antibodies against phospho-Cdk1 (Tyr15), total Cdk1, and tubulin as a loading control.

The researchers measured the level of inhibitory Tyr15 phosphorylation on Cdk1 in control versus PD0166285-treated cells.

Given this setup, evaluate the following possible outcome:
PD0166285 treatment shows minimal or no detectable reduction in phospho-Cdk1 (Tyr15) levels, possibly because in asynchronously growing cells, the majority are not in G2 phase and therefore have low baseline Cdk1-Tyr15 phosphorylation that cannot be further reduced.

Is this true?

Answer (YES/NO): NO